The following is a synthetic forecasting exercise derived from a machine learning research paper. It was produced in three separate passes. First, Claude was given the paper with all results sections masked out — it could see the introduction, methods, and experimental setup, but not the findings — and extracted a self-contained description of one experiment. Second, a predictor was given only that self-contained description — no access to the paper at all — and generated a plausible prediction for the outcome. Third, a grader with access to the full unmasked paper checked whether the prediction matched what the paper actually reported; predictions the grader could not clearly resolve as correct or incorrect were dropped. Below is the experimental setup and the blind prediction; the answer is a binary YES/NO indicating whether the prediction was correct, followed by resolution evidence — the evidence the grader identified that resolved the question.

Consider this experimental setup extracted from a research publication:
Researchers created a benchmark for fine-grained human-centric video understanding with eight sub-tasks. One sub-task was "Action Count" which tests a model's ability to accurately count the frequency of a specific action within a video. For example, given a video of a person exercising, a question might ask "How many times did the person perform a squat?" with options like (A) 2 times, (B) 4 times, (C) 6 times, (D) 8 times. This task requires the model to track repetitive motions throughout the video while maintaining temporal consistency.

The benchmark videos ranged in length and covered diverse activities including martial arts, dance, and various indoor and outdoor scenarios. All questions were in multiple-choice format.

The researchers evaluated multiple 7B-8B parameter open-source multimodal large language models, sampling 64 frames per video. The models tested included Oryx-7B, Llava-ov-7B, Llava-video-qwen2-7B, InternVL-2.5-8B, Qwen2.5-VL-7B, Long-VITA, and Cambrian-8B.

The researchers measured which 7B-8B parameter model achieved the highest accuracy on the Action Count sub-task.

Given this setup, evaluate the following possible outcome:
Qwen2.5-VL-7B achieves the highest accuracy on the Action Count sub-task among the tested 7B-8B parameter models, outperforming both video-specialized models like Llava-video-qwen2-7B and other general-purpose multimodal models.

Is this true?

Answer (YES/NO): NO